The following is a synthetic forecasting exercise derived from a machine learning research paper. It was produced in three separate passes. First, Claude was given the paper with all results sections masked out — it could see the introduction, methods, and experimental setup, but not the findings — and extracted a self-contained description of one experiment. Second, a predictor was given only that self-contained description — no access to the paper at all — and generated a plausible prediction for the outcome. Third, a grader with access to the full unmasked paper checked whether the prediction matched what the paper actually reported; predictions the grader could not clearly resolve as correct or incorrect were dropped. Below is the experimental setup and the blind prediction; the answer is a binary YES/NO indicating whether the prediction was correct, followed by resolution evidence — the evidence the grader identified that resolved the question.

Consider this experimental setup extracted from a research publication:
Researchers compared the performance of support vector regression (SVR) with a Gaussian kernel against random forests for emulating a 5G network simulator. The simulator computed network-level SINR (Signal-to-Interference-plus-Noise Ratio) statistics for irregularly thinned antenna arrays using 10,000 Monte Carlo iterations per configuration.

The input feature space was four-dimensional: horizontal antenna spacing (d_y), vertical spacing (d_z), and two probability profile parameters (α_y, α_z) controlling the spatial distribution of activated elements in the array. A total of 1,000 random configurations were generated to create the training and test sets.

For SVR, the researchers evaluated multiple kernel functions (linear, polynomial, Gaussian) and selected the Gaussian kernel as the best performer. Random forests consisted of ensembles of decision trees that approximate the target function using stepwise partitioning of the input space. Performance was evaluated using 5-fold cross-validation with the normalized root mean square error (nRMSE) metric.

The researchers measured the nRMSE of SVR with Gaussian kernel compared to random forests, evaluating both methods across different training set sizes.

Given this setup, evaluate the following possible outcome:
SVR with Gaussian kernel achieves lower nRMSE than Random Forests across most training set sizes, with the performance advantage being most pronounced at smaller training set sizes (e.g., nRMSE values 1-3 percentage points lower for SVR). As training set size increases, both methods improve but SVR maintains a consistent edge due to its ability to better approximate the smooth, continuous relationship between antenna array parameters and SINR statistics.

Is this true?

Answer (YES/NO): NO